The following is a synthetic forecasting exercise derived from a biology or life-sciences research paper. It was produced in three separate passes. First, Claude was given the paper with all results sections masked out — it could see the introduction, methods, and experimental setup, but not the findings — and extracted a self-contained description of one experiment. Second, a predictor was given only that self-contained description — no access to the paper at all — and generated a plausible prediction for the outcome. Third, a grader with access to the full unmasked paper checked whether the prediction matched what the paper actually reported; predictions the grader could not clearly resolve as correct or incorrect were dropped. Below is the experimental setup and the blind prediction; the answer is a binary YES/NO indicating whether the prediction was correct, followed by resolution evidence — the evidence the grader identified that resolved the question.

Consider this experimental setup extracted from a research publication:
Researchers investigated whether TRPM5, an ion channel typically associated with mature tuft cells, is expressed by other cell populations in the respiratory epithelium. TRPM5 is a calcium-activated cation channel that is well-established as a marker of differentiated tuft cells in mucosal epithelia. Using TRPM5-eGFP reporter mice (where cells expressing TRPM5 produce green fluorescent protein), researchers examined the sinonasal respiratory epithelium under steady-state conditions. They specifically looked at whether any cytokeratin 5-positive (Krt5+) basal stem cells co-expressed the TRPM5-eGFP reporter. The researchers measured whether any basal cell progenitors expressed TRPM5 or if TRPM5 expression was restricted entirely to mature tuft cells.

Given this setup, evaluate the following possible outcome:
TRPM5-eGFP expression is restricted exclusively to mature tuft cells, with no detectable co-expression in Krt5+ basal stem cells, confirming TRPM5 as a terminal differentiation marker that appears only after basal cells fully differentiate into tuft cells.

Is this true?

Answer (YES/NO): NO